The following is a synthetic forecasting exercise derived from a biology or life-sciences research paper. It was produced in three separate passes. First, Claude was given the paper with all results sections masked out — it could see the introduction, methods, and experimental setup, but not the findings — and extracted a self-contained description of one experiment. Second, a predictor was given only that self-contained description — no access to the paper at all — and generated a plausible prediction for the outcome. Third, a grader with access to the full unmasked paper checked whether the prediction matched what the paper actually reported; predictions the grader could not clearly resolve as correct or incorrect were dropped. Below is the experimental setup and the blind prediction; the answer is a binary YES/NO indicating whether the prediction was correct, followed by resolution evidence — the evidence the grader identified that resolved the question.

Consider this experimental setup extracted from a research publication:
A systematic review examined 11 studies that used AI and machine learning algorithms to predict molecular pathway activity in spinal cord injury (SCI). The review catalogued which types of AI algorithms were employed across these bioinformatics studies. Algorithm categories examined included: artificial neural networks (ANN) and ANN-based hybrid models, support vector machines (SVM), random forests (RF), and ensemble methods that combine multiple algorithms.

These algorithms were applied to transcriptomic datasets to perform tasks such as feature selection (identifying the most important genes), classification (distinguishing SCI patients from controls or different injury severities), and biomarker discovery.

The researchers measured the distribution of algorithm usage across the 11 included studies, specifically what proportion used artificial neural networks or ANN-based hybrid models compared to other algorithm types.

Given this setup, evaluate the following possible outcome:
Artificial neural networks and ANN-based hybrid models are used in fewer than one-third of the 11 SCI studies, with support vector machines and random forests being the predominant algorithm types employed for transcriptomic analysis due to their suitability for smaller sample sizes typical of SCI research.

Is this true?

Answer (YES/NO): NO